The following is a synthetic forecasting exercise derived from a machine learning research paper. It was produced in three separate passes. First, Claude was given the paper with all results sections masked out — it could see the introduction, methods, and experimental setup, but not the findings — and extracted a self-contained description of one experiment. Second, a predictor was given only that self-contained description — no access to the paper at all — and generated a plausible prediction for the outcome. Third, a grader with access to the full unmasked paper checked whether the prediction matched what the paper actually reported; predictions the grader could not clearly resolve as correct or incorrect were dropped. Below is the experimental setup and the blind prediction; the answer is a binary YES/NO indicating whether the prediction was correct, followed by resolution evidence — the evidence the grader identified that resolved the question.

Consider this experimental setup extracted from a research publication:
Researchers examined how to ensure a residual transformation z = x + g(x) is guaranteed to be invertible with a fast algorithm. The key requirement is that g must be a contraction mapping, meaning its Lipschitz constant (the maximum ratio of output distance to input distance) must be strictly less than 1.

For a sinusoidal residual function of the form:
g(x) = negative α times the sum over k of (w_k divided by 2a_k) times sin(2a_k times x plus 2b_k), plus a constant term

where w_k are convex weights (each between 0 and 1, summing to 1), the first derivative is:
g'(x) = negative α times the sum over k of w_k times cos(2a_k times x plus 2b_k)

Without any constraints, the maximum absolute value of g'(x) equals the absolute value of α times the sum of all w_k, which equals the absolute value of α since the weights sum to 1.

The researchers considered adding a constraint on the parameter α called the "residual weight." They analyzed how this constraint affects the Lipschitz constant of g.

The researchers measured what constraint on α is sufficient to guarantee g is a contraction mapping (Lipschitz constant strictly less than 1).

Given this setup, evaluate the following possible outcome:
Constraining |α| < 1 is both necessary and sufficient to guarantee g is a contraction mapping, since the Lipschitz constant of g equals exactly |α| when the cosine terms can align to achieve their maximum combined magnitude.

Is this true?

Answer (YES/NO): YES